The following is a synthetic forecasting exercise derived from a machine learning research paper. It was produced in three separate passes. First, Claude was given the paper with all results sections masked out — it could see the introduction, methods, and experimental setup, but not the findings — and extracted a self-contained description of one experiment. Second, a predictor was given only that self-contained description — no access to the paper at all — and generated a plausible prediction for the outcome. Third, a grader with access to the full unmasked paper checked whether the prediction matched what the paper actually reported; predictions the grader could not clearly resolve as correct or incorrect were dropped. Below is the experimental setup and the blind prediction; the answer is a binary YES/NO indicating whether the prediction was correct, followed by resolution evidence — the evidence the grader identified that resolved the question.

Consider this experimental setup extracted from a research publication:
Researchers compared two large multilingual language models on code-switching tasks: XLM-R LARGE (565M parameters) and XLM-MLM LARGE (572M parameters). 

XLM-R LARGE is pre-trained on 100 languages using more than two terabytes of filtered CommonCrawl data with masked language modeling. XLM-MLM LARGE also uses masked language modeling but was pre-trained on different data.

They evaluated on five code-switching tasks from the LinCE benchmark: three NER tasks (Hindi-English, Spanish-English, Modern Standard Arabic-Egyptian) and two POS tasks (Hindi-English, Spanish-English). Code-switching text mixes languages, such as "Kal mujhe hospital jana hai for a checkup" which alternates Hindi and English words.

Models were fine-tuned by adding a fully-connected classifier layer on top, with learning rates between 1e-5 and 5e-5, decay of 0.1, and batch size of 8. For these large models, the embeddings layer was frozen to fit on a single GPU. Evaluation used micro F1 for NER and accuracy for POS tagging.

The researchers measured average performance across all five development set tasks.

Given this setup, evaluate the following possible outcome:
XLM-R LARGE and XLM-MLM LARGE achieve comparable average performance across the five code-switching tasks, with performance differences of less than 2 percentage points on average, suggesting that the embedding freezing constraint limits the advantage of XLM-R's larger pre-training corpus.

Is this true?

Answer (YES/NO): NO